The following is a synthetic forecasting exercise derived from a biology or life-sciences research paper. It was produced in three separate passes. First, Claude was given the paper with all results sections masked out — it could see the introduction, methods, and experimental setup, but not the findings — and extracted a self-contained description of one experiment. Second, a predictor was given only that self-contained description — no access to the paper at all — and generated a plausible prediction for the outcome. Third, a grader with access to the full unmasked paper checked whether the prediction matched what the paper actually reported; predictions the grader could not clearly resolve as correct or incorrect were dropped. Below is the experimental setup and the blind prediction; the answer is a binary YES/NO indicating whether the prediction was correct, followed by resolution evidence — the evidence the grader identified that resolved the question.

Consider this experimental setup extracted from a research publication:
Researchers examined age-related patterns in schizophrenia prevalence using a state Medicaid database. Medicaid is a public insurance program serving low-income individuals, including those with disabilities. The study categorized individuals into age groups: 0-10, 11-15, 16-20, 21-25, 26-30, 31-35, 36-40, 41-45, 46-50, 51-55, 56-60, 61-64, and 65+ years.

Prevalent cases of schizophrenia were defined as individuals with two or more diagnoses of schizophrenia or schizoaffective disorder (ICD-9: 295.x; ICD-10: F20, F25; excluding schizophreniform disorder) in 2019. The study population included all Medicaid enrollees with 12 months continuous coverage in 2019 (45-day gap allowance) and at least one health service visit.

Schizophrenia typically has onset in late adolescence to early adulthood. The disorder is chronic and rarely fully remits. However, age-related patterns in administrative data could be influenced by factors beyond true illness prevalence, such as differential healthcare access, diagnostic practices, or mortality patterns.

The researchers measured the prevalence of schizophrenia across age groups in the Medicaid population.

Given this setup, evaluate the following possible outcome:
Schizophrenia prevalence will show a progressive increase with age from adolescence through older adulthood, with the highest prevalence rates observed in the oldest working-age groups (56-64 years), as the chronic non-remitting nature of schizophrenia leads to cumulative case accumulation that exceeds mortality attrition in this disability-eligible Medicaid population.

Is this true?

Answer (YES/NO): YES